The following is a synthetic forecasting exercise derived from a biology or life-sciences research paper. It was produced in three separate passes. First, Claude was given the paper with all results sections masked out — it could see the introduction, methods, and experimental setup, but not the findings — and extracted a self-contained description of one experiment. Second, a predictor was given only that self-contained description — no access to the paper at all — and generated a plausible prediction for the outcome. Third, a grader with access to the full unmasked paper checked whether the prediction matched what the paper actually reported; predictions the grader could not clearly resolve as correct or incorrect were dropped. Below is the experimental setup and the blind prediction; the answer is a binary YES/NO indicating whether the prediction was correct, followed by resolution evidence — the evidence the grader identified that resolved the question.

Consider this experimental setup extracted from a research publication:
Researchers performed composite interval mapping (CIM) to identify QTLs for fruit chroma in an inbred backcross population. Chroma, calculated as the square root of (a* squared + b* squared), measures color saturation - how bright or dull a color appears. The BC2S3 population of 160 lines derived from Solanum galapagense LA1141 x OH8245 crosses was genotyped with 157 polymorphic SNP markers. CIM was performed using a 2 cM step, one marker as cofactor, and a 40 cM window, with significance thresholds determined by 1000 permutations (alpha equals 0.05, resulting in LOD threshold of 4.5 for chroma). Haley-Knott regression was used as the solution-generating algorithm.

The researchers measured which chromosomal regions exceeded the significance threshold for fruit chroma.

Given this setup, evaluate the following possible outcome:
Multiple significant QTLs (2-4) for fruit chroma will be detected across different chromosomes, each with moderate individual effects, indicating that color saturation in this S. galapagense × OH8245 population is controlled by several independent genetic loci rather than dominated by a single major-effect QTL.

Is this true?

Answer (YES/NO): NO